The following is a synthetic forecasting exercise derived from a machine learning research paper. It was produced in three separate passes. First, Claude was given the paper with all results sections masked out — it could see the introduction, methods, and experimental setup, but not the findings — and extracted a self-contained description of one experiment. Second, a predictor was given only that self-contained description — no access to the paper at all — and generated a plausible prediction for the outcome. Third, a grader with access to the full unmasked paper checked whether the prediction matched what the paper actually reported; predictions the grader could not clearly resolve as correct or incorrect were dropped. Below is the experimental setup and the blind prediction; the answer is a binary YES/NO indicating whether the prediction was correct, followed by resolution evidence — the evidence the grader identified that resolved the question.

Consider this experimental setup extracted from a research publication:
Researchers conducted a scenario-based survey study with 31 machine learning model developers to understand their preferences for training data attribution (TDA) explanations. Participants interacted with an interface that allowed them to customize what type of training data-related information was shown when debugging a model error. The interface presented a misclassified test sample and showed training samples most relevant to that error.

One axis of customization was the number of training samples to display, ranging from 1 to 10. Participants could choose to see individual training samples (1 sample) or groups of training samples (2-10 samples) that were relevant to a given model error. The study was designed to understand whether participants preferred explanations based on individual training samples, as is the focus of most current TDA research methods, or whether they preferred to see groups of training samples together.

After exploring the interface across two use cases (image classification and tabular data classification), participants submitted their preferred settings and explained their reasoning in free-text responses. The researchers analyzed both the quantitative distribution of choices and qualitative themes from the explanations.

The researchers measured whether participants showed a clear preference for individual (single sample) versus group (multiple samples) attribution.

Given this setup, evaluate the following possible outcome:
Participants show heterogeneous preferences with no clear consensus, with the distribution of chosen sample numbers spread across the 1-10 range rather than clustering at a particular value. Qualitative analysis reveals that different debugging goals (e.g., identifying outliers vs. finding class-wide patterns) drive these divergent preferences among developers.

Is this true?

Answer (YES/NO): NO